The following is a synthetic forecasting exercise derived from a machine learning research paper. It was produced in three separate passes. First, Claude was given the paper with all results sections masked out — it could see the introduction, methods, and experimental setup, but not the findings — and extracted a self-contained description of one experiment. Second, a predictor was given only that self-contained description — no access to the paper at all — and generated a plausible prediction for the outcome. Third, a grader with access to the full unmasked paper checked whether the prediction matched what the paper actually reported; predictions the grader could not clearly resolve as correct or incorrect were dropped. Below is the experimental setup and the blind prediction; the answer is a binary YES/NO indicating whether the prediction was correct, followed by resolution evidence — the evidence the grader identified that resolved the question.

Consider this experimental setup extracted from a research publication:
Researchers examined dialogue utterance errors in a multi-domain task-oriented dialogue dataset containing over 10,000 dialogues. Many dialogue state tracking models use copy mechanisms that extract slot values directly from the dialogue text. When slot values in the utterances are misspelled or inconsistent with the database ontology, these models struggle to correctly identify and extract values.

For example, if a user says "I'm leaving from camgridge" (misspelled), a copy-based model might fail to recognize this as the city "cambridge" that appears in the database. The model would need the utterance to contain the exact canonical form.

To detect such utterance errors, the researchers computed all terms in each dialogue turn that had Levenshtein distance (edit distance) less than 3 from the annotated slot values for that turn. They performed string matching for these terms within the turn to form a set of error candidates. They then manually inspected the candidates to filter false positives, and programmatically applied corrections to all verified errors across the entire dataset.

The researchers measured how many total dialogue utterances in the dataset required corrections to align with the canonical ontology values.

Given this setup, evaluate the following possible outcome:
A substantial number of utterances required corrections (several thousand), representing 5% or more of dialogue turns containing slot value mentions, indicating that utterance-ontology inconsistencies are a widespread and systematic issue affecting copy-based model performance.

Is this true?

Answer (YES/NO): NO